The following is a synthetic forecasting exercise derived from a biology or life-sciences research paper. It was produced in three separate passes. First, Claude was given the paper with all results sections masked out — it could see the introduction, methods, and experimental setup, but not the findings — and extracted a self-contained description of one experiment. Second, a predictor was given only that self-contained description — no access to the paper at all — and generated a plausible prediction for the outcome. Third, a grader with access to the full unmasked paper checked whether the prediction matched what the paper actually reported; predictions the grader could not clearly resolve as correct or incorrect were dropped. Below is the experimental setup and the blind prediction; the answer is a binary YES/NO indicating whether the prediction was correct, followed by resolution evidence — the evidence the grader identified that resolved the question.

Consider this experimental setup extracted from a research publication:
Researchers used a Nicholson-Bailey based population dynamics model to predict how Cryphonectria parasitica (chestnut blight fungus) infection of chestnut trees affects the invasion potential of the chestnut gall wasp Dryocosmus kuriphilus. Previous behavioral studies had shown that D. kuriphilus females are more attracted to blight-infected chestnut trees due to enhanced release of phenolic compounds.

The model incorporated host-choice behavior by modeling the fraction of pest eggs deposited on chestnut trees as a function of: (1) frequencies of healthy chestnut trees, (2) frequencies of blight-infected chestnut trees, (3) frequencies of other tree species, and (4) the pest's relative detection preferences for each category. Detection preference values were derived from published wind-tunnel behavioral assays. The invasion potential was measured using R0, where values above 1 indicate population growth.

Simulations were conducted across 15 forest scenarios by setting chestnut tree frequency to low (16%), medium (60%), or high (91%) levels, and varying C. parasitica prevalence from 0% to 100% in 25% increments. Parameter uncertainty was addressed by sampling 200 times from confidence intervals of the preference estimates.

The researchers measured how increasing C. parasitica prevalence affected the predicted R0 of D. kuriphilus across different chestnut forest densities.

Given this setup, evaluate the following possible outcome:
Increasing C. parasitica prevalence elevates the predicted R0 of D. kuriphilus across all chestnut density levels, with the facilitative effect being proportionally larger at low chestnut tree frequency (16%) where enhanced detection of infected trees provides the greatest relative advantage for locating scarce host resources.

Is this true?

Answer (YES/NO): YES